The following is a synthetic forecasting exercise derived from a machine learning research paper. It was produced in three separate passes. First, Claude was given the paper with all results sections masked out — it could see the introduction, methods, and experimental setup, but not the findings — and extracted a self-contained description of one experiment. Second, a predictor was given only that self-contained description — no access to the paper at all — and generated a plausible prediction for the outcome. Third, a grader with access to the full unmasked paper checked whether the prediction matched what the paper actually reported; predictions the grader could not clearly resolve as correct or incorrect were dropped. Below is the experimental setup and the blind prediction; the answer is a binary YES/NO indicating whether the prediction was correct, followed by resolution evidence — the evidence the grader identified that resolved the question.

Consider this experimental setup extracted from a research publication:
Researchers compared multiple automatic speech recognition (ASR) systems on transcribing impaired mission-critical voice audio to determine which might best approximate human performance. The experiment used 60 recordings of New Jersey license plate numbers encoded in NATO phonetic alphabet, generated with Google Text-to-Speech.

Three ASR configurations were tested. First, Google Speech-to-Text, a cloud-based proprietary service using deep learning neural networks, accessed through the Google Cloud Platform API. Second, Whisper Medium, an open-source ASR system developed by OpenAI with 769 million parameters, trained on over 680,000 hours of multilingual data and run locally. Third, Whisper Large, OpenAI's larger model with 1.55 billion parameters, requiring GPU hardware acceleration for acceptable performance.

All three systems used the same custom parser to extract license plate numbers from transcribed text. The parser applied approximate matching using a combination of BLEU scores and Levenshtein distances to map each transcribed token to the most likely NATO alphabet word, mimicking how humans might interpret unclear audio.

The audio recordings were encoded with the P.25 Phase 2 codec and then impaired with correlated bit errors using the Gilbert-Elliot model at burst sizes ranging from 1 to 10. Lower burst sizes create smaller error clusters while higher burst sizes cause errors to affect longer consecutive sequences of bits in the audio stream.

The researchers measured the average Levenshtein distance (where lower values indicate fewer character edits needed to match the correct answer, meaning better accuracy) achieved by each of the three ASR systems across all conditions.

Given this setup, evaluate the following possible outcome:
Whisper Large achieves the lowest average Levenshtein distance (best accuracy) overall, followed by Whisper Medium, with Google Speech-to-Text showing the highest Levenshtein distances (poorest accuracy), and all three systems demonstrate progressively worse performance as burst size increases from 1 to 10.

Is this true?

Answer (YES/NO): YES